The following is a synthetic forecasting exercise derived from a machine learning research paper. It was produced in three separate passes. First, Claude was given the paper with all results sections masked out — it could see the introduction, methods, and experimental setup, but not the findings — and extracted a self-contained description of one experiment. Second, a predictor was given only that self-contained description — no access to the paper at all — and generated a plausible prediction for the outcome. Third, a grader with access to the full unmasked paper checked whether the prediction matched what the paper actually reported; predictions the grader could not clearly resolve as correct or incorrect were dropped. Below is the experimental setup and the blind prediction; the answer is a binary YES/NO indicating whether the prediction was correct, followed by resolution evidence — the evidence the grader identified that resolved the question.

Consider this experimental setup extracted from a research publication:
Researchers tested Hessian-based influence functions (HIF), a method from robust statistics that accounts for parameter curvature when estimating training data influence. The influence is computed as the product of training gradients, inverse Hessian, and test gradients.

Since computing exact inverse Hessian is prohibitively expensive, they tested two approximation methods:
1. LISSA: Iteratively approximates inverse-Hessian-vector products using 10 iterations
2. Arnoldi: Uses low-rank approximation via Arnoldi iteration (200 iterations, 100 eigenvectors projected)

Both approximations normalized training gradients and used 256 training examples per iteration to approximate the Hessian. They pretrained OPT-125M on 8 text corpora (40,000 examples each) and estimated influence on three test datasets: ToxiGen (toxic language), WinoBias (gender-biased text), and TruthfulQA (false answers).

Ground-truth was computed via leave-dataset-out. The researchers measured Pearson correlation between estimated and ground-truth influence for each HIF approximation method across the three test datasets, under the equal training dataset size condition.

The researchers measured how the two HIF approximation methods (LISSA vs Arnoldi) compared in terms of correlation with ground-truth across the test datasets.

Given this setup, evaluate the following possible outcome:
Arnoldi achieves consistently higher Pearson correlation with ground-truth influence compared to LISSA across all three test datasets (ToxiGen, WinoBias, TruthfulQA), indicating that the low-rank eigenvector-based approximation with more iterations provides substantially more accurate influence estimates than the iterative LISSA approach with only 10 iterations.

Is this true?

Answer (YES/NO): NO